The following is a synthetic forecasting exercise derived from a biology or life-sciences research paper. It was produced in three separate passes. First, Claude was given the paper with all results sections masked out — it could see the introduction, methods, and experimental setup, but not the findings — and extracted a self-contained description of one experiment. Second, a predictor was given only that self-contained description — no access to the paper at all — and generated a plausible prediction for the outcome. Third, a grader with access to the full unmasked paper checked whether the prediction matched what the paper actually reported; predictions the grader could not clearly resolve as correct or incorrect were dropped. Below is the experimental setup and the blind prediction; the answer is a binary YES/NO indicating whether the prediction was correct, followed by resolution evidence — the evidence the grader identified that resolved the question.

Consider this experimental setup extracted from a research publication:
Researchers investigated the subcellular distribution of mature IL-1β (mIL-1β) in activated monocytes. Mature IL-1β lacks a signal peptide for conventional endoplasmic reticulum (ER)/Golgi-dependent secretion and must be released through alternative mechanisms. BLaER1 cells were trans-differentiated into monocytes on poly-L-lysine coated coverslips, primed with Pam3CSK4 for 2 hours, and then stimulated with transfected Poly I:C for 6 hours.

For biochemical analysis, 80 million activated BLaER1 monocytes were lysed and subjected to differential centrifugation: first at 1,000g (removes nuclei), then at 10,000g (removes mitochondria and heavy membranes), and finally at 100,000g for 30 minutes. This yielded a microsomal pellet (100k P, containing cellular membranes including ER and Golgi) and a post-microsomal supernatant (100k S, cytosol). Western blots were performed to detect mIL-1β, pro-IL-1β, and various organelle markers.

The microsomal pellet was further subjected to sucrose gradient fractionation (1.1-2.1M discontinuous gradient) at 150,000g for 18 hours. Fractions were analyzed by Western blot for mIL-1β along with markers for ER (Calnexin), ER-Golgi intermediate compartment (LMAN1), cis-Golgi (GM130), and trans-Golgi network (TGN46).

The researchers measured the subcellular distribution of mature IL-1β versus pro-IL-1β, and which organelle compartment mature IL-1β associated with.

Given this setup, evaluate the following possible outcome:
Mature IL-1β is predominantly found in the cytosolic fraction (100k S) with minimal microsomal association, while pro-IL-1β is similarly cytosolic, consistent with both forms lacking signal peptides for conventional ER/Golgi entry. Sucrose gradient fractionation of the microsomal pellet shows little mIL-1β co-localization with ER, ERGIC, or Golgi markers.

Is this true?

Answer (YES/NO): NO